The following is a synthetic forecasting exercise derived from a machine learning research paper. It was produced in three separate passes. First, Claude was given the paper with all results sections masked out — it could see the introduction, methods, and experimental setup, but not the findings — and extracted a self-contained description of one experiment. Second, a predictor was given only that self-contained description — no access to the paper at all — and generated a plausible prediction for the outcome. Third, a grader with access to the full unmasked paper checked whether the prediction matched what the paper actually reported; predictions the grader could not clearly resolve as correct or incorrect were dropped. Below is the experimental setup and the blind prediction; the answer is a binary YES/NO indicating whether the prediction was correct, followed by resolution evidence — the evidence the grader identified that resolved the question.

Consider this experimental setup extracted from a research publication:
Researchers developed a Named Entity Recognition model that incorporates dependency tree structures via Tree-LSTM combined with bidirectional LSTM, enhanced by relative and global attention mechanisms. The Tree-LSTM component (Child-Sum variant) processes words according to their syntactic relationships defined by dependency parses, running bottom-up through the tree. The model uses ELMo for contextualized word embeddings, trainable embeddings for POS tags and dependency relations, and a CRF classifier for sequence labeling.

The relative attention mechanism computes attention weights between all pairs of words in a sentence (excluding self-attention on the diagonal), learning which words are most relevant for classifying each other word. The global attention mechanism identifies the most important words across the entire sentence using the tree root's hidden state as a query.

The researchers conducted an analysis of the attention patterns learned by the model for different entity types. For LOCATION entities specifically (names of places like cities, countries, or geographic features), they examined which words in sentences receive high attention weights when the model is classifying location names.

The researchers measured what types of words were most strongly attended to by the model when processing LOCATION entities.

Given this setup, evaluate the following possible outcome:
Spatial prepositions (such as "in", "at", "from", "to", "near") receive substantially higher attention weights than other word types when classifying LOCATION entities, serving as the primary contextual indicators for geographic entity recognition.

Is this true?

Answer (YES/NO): NO